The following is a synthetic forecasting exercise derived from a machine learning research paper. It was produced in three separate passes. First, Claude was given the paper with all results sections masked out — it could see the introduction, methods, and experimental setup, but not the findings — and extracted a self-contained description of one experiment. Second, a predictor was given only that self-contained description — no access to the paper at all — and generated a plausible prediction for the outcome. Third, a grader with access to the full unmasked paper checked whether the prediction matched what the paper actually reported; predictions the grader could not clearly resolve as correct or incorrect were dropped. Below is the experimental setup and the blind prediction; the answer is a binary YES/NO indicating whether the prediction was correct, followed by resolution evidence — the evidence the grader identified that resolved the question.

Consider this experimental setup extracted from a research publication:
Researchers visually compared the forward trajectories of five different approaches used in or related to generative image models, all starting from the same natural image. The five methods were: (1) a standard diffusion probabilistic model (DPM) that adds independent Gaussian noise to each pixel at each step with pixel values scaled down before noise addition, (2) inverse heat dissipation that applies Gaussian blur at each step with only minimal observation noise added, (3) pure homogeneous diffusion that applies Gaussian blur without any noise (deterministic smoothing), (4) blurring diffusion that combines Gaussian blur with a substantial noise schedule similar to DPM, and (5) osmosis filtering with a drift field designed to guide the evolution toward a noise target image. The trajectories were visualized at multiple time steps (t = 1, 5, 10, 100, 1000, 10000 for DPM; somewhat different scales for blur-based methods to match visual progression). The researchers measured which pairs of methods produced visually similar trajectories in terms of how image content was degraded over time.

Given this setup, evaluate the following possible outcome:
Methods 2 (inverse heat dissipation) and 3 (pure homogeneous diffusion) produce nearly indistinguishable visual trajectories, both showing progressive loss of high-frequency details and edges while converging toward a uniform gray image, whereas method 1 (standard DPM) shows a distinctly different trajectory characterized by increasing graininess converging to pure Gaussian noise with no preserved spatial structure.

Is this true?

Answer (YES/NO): YES